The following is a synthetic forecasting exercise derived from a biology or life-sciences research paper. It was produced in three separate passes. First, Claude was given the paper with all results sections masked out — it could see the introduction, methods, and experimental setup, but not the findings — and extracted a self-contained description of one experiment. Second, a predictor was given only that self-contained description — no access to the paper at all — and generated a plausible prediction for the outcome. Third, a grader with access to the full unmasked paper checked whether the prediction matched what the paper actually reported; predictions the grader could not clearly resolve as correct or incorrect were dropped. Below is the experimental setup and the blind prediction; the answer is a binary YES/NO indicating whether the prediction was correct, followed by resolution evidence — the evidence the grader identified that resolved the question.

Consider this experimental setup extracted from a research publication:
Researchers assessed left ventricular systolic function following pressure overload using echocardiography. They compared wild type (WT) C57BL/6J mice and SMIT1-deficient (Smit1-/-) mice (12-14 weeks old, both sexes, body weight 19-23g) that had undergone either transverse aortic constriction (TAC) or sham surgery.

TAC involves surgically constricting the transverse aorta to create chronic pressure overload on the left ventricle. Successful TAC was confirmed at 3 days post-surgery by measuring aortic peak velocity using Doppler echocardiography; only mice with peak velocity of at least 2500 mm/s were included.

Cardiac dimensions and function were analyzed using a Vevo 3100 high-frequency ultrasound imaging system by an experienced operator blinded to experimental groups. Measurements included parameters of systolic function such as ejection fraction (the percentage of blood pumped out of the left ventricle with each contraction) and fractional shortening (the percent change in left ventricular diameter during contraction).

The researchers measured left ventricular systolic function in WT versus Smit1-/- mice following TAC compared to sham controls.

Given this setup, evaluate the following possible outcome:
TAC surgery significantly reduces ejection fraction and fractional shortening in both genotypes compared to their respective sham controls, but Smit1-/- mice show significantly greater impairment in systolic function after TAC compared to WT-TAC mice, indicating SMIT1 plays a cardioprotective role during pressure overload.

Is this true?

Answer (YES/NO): NO